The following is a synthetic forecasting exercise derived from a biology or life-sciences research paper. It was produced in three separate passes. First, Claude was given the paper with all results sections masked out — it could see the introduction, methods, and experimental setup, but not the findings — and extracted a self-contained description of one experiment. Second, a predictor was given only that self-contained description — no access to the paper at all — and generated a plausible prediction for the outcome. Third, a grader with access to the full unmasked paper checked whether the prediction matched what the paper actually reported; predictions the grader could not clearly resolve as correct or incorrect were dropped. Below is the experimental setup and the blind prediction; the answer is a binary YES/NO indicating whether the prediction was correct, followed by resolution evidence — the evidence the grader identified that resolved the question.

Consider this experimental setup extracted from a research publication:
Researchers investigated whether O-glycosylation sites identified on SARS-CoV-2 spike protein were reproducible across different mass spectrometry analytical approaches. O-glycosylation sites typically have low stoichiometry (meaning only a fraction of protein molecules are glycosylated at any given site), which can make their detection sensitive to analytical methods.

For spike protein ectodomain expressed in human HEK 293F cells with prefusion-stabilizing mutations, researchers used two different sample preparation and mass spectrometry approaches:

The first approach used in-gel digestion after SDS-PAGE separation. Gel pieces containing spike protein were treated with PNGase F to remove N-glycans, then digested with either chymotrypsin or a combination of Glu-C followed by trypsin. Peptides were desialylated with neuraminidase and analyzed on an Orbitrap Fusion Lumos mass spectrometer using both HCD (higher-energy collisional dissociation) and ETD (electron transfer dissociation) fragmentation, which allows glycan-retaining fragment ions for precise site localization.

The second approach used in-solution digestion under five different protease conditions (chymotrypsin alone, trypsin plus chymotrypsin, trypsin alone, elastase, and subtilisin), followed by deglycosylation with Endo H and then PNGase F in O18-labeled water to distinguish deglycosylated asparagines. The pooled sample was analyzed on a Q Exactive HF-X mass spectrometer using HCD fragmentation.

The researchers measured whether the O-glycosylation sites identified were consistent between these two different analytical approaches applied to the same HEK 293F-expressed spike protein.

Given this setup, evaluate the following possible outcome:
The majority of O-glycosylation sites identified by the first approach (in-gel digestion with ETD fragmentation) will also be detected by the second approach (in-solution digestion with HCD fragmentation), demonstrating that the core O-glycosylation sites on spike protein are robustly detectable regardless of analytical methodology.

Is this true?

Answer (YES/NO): NO